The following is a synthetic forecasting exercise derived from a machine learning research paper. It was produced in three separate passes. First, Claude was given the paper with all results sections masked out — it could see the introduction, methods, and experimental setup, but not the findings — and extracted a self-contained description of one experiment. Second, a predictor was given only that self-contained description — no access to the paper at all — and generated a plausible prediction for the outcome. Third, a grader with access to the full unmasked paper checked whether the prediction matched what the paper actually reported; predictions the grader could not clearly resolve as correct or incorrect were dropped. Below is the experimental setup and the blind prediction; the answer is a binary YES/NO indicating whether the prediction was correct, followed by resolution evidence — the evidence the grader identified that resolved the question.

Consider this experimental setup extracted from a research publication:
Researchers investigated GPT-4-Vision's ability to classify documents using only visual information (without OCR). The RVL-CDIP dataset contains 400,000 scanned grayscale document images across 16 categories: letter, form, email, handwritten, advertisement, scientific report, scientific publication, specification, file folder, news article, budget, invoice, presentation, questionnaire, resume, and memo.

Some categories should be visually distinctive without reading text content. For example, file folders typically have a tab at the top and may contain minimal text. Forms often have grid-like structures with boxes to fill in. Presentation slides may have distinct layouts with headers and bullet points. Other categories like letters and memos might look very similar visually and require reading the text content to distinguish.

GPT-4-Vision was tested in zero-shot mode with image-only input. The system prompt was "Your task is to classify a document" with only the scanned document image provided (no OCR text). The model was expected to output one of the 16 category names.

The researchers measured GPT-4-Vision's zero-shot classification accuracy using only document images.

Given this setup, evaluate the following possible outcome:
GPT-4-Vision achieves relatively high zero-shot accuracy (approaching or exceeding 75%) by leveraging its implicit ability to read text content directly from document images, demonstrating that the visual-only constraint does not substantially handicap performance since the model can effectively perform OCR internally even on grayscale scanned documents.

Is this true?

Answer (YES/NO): NO